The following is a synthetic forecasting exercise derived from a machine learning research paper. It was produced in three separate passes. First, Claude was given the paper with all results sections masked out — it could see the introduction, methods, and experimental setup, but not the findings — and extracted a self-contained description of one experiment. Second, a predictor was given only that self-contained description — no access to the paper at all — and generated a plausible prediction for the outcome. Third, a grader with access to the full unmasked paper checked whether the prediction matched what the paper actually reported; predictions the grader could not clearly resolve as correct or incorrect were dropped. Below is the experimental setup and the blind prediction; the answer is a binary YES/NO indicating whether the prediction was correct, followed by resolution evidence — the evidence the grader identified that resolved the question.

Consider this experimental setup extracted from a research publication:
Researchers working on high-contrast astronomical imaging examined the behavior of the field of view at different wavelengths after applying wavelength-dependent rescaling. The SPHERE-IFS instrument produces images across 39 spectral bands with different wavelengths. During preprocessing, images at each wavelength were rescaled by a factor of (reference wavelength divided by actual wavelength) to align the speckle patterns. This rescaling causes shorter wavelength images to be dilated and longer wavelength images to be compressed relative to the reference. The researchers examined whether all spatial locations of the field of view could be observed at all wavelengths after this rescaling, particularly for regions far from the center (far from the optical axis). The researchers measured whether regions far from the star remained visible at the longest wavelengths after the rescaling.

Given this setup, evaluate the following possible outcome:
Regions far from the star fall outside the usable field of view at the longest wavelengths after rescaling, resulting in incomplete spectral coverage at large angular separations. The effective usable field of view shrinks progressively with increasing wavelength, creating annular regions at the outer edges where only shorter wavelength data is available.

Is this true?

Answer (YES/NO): YES